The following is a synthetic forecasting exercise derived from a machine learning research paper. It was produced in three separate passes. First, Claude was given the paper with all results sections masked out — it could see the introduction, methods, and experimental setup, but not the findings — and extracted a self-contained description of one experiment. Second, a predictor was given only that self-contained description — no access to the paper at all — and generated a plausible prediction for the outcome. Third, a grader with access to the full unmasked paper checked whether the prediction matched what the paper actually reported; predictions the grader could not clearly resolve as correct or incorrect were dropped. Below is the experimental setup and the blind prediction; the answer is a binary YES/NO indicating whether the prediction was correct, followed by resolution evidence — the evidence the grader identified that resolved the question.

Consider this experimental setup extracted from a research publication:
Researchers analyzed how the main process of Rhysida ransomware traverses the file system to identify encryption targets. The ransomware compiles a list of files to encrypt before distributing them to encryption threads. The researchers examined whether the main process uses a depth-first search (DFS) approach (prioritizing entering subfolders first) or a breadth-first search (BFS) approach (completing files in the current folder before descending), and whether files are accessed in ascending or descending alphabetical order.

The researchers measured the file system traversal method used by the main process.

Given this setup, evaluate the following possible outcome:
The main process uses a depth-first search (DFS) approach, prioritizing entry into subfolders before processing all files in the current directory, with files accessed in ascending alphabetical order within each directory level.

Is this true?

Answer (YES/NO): YES